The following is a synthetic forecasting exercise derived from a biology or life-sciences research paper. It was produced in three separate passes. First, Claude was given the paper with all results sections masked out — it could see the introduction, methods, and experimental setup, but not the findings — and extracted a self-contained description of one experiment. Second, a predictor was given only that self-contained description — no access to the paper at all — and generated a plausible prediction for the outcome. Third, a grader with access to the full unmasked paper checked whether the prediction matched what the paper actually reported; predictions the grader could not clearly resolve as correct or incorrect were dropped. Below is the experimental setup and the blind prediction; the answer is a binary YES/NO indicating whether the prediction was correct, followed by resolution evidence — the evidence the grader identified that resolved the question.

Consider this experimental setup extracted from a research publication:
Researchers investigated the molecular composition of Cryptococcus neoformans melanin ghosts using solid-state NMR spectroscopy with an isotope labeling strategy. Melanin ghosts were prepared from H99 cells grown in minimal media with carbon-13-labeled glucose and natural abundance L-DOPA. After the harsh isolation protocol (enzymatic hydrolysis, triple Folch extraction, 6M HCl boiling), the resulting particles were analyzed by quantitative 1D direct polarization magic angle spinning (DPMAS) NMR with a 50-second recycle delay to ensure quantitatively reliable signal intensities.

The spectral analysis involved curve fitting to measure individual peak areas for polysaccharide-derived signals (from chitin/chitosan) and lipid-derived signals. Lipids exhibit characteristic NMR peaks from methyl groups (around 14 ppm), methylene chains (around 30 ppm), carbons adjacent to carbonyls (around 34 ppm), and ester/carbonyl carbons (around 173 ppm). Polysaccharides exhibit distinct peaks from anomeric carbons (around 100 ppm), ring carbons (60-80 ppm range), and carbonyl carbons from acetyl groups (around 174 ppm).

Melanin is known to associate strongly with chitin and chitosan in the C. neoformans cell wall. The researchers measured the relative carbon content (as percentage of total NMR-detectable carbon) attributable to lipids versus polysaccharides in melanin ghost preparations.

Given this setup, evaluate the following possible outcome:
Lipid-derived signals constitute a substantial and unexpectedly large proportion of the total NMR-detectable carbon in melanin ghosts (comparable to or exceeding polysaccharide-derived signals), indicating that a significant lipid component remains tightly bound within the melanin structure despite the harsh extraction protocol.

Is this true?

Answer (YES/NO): YES